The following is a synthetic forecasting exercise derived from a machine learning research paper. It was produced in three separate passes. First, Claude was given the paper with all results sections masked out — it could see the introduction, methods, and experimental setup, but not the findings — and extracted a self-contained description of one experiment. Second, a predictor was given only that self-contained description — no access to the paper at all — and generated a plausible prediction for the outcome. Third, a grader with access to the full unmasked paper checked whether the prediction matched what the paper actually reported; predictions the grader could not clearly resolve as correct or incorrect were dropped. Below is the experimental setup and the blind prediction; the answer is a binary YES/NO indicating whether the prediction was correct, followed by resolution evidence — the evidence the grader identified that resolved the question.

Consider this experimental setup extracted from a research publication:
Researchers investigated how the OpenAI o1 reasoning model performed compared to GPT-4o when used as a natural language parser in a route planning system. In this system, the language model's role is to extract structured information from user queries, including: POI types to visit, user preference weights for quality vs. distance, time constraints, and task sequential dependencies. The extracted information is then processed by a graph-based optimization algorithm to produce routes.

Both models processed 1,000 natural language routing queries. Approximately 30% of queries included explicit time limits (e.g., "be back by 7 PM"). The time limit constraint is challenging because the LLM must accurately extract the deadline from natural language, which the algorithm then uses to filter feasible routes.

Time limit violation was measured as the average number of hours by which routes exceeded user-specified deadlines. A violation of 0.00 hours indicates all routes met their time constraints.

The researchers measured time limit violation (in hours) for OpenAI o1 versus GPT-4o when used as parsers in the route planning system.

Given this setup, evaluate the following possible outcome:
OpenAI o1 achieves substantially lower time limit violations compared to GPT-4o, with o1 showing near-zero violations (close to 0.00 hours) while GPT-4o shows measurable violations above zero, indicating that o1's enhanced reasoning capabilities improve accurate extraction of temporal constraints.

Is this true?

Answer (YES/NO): NO